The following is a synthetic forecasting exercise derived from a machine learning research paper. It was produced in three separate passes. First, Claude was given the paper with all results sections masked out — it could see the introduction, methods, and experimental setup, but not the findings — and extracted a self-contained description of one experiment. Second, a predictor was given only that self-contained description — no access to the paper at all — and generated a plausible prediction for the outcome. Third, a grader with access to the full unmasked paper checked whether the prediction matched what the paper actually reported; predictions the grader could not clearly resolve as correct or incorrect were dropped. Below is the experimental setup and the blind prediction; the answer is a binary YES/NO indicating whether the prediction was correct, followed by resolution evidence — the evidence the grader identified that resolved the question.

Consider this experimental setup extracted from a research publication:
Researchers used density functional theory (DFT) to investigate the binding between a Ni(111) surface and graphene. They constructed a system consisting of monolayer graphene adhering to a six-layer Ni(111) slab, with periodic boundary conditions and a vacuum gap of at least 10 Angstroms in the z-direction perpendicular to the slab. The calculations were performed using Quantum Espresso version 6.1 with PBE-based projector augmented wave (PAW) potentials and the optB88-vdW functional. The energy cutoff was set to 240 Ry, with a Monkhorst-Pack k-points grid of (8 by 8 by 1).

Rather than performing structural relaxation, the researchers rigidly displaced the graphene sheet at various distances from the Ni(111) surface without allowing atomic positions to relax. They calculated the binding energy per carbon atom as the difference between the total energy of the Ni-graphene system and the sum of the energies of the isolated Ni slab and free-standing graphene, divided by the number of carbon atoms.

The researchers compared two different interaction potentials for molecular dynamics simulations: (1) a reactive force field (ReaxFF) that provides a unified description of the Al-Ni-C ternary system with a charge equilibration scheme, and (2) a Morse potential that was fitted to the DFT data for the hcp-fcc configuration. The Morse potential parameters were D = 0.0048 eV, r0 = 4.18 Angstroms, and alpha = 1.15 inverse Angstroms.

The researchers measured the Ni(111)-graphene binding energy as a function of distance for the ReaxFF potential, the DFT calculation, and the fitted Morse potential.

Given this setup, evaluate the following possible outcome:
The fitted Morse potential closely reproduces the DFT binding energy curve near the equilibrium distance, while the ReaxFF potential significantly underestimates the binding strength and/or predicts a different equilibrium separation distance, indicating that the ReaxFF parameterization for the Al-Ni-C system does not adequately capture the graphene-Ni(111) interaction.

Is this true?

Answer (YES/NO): NO